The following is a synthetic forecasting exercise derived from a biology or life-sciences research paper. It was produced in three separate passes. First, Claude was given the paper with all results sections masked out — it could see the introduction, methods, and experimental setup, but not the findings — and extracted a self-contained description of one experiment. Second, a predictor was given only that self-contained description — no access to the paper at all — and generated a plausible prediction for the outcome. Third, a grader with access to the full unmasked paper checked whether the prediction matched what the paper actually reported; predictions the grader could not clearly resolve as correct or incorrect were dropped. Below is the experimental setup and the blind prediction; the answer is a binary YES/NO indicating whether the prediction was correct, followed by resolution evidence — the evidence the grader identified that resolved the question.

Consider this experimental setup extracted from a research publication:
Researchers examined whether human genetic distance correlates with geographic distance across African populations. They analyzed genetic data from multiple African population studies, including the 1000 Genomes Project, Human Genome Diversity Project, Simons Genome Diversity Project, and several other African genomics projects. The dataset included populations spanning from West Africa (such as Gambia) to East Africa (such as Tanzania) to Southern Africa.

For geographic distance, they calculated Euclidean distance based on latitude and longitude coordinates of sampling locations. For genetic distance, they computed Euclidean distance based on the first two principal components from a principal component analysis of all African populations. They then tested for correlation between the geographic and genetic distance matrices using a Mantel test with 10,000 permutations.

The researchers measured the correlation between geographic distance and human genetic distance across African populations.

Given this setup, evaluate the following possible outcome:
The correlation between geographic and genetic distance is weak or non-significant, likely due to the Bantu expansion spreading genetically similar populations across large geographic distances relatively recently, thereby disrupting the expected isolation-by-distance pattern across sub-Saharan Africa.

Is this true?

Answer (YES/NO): NO